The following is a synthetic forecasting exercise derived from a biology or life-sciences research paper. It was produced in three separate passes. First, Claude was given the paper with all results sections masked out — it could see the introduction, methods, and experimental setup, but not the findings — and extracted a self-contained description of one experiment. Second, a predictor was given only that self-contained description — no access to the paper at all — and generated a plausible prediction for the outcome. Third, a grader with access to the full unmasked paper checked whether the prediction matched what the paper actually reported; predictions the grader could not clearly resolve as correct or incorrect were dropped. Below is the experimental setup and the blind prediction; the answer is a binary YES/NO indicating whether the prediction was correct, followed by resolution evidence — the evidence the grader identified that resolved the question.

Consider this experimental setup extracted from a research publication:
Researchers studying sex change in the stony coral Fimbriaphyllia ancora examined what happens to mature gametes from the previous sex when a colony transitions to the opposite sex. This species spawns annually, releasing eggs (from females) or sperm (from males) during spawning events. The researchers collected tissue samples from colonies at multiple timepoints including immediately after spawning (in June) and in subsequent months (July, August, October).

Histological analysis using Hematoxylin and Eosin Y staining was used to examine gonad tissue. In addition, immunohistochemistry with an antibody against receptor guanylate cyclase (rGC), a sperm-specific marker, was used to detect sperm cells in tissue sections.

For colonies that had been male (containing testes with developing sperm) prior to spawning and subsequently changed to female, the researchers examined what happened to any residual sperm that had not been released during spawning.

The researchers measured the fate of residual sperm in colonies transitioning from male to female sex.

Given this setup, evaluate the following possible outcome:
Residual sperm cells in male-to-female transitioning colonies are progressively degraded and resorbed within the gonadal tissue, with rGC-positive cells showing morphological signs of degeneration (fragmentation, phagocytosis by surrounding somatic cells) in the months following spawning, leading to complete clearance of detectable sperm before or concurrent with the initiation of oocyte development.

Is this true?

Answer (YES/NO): NO